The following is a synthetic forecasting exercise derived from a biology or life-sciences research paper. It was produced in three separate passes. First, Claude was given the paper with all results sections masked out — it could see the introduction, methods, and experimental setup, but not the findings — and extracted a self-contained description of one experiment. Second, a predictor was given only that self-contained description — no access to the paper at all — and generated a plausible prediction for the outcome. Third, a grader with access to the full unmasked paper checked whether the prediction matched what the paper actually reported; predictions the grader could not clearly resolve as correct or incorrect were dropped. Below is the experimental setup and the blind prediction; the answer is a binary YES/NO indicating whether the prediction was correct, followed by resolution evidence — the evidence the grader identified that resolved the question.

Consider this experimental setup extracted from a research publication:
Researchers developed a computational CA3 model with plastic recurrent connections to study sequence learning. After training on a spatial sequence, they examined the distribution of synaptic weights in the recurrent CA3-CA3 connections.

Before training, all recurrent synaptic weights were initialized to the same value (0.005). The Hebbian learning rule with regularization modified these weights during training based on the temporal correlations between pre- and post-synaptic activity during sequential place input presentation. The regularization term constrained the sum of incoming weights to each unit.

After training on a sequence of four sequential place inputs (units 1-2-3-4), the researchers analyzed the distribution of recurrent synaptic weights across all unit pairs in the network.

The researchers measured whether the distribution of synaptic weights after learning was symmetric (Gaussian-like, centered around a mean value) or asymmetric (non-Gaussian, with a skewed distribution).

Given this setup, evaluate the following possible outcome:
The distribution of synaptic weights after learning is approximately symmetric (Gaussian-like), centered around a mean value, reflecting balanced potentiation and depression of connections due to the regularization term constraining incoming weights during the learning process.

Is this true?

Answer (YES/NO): NO